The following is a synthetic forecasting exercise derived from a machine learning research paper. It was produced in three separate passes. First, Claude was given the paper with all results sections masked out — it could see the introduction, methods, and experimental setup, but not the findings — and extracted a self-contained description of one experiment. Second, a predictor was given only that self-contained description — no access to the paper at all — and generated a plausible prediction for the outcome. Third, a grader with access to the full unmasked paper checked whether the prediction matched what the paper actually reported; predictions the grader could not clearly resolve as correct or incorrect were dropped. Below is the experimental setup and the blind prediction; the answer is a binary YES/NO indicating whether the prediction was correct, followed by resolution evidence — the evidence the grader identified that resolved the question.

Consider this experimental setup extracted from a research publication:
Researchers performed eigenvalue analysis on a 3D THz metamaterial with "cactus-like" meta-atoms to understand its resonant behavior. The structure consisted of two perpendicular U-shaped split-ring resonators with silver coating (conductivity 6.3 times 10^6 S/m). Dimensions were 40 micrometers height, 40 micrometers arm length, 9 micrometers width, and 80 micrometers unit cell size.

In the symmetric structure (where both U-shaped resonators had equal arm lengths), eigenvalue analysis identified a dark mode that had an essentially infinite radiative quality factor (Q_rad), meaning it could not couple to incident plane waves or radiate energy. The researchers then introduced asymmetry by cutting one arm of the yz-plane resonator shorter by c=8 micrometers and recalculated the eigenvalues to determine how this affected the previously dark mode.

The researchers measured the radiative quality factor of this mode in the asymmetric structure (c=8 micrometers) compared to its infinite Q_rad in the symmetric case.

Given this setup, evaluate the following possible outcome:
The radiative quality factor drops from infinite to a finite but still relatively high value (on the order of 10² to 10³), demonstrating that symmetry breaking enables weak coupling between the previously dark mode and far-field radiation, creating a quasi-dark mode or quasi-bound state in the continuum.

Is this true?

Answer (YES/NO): NO